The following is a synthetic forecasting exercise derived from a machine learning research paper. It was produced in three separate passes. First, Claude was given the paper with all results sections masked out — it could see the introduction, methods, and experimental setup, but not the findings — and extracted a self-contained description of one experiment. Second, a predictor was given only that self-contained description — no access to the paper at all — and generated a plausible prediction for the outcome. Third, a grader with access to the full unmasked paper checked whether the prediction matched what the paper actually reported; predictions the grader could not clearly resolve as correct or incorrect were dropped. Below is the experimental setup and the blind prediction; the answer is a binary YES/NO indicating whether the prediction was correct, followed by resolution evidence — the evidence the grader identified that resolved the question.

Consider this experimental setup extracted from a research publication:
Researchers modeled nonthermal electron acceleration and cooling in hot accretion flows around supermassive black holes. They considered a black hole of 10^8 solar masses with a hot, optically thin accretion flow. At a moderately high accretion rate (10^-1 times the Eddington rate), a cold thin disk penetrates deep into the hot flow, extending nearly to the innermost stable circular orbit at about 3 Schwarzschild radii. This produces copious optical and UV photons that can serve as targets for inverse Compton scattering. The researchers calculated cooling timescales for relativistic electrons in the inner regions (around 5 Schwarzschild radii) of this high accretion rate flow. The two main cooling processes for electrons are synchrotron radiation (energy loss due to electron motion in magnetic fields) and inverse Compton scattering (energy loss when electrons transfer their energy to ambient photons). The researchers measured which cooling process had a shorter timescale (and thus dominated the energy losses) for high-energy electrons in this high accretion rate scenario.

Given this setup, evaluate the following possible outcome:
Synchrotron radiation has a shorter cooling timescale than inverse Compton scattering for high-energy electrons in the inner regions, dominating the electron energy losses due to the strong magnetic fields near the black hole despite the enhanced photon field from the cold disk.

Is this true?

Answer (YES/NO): NO